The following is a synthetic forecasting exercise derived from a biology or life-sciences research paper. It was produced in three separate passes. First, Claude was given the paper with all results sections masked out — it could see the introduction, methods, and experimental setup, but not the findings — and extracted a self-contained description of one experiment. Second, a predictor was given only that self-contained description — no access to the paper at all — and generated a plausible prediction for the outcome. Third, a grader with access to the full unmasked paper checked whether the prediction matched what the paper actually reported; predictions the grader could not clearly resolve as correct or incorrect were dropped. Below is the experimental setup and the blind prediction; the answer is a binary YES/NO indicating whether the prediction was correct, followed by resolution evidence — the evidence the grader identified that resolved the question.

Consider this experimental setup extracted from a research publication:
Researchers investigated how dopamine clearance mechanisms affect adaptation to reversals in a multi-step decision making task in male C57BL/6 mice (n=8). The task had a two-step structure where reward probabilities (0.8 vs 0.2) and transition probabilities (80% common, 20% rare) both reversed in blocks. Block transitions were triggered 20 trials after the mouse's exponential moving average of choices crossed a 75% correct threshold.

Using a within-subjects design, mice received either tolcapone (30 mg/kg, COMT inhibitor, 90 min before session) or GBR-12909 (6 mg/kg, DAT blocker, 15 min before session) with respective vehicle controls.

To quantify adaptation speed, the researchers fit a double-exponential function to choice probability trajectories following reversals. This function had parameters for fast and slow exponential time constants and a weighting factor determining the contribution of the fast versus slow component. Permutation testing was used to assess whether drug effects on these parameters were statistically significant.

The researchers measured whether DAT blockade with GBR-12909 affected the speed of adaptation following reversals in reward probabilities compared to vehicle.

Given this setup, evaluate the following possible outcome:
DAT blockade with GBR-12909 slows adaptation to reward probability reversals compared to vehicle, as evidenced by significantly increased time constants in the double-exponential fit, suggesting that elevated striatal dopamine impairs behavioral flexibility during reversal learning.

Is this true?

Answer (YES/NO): YES